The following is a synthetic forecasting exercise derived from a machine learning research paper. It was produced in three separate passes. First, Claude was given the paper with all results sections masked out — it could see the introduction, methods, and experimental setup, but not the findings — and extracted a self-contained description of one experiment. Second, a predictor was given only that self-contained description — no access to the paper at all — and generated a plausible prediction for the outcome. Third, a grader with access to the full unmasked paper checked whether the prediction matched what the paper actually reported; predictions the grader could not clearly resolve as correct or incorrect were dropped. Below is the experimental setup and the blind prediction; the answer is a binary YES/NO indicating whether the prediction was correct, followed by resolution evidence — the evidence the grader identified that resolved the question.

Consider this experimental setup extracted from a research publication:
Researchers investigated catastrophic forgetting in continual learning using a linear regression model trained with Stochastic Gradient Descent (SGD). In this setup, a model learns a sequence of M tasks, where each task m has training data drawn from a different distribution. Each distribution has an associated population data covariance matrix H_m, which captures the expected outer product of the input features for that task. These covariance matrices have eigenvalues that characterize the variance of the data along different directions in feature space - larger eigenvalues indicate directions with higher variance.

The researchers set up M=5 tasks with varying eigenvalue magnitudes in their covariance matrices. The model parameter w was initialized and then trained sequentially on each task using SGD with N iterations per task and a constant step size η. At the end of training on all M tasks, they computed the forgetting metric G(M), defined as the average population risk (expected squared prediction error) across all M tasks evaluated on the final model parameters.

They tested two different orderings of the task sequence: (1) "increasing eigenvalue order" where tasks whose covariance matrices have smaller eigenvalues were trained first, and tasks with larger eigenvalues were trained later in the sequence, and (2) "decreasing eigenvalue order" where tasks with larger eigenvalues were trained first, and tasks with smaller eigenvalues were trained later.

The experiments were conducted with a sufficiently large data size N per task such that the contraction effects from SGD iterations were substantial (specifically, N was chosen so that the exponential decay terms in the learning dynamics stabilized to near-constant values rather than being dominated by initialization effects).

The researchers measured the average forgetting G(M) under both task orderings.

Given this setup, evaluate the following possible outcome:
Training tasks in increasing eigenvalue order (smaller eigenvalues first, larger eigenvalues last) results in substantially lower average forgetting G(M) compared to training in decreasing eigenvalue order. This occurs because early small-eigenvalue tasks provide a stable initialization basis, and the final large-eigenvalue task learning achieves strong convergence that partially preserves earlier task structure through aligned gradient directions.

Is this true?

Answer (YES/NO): NO